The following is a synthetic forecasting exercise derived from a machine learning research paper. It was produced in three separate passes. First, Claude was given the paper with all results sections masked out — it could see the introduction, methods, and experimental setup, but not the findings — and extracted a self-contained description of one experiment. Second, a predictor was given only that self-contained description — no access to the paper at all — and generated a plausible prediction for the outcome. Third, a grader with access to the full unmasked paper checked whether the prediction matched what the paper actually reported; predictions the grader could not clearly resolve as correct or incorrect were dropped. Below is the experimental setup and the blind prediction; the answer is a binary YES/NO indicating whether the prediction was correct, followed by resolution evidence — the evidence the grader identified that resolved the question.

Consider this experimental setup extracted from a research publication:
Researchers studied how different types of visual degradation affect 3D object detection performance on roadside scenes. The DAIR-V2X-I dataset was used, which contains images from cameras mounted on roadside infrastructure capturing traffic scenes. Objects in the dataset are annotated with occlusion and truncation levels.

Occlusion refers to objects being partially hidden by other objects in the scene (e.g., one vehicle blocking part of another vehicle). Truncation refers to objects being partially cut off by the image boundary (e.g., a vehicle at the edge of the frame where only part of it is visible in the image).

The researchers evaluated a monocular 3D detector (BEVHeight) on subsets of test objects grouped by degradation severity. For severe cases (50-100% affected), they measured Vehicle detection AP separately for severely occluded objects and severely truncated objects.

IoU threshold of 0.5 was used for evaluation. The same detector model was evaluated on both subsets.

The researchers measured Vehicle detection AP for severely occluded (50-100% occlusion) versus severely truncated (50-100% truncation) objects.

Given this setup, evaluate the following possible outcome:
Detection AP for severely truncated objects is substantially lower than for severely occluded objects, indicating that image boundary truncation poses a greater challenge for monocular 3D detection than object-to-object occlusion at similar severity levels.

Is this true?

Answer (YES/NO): YES